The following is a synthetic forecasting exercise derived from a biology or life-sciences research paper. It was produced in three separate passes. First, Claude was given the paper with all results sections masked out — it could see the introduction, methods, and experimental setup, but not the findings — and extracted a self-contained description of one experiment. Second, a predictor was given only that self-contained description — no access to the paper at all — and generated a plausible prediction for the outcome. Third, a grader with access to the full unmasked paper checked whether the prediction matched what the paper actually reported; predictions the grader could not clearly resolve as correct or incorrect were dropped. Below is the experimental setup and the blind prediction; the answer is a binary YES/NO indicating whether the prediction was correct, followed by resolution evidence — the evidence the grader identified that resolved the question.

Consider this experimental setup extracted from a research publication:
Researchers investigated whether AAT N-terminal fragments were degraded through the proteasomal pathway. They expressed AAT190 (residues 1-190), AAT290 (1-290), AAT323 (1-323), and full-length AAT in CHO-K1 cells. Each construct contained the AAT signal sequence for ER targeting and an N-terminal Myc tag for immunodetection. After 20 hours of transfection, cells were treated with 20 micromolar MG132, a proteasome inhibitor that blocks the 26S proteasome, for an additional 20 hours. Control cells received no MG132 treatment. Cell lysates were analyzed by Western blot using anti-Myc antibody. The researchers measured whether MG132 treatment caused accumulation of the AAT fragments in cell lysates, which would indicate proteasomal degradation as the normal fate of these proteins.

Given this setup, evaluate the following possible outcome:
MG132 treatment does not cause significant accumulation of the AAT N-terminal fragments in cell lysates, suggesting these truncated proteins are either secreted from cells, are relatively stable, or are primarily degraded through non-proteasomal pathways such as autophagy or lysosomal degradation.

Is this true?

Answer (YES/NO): NO